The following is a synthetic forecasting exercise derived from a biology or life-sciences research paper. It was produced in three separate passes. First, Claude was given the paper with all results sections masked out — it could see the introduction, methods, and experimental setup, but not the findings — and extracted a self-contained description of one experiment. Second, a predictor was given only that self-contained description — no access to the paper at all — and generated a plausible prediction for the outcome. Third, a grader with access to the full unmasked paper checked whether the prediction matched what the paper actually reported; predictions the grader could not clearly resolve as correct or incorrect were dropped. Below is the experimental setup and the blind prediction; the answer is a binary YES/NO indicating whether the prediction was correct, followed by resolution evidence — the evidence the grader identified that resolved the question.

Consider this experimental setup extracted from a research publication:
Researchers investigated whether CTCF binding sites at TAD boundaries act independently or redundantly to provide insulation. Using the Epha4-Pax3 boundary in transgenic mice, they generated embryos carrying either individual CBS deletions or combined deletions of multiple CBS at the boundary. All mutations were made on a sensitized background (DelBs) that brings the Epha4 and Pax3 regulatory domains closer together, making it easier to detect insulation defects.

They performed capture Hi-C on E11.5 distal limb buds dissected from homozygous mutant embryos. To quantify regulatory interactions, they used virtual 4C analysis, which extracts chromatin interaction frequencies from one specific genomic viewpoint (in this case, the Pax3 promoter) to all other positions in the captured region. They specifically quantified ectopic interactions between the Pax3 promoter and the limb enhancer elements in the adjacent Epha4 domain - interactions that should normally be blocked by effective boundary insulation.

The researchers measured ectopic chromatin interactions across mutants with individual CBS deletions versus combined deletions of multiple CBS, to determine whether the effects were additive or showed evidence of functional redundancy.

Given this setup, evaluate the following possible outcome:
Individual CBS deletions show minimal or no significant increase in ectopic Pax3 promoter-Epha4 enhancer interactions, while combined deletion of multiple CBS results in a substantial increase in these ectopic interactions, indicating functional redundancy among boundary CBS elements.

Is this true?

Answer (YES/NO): YES